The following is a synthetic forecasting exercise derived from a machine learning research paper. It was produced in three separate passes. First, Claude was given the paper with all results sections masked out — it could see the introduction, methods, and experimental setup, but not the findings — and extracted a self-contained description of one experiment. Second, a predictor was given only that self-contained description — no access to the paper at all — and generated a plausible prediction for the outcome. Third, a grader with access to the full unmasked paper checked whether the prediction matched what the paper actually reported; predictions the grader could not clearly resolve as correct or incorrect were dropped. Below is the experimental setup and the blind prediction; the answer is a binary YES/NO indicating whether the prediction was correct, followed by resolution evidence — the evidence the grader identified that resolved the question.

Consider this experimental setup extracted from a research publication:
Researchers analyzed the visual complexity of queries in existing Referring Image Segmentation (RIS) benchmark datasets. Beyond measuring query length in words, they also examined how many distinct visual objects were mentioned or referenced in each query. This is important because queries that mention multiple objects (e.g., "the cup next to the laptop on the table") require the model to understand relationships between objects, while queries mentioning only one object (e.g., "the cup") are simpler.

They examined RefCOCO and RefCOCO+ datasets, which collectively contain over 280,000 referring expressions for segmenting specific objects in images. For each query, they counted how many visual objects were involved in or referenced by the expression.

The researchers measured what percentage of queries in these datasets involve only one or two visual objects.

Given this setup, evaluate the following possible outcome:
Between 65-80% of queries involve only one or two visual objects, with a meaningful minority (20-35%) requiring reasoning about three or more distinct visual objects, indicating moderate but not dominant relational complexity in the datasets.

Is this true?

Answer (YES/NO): NO